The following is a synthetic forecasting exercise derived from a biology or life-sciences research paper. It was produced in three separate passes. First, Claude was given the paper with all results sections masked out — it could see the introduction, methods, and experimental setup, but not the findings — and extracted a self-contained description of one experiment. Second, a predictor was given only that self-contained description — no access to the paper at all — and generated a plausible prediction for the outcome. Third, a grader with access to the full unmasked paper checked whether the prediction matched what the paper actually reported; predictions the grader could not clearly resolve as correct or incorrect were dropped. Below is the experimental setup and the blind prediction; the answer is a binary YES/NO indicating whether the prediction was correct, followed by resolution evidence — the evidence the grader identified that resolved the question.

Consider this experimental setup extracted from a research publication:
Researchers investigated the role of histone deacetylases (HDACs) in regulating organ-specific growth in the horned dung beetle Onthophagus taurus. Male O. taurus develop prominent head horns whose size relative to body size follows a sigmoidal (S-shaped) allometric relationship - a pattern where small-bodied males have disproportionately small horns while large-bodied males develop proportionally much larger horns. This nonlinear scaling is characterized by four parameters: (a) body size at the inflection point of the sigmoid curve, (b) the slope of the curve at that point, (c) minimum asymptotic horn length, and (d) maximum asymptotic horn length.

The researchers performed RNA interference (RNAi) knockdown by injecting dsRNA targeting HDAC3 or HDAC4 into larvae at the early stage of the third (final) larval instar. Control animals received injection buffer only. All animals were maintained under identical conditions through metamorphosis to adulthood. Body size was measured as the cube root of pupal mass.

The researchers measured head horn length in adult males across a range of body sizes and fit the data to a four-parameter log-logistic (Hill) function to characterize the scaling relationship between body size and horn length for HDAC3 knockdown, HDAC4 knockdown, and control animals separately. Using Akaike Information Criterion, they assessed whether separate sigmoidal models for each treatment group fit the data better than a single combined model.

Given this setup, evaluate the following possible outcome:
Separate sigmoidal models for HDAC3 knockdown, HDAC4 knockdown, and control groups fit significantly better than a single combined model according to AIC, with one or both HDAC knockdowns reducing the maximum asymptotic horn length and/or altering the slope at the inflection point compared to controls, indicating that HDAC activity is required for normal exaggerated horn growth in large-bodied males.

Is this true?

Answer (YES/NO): YES